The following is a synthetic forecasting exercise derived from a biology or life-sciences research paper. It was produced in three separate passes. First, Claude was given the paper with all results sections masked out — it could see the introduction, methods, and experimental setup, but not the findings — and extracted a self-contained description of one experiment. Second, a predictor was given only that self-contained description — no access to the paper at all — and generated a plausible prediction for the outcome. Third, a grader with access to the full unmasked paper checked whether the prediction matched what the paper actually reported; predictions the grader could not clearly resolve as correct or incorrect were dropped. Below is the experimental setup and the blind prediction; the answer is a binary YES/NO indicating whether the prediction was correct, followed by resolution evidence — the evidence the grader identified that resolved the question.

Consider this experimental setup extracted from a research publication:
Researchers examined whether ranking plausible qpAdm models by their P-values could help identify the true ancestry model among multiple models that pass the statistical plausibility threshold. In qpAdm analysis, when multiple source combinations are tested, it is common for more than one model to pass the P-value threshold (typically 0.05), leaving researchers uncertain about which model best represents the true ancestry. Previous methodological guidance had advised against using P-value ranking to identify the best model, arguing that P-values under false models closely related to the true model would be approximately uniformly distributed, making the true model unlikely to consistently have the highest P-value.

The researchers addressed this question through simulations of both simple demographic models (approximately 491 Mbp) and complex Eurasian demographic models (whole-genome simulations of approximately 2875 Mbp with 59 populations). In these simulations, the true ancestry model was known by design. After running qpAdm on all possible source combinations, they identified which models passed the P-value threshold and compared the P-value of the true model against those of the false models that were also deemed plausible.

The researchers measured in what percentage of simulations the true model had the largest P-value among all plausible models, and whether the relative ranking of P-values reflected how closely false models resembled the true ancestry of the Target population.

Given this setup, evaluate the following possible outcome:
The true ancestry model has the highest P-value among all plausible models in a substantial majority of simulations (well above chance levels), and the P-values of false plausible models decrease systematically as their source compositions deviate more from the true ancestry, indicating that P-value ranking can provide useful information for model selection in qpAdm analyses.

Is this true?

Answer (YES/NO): YES